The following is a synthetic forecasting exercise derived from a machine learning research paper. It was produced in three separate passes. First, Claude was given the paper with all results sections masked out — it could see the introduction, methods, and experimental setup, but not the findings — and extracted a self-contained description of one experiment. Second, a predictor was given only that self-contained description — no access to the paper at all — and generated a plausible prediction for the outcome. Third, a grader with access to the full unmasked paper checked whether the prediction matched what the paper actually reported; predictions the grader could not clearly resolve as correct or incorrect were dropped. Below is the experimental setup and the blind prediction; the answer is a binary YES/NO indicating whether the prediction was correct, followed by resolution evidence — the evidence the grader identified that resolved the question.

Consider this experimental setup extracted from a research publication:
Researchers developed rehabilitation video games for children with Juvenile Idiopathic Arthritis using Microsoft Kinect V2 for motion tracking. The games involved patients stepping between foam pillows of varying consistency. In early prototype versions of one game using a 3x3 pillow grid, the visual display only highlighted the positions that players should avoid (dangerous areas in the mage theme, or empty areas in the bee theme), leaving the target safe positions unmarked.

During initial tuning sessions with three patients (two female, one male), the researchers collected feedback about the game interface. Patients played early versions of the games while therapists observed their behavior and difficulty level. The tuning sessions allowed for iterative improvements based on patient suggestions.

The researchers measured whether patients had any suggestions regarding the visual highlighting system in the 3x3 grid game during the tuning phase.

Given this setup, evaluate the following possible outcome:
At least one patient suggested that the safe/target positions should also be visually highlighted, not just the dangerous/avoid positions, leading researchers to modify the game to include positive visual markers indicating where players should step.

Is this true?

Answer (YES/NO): YES